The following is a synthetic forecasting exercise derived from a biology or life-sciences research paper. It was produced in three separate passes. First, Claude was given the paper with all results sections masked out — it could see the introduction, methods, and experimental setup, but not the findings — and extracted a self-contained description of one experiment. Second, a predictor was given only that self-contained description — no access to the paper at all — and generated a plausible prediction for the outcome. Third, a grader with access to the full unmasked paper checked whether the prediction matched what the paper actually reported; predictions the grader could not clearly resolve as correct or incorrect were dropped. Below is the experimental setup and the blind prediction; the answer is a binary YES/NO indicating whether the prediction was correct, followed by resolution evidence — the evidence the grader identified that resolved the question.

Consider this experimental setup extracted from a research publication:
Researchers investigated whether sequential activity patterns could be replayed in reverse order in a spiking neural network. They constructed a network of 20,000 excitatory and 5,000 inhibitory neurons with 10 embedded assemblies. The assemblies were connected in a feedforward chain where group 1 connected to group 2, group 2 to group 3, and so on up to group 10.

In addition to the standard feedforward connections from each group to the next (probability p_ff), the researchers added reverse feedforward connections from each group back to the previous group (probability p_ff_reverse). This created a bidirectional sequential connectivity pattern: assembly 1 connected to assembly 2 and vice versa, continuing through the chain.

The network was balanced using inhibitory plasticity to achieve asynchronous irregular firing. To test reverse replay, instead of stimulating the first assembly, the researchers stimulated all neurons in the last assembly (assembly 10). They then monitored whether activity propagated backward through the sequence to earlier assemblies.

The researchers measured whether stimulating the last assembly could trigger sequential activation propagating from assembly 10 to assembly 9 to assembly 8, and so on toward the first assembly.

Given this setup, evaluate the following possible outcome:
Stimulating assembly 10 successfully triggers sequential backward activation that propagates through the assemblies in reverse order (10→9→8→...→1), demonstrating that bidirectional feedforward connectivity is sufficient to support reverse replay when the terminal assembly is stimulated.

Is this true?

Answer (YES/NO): YES